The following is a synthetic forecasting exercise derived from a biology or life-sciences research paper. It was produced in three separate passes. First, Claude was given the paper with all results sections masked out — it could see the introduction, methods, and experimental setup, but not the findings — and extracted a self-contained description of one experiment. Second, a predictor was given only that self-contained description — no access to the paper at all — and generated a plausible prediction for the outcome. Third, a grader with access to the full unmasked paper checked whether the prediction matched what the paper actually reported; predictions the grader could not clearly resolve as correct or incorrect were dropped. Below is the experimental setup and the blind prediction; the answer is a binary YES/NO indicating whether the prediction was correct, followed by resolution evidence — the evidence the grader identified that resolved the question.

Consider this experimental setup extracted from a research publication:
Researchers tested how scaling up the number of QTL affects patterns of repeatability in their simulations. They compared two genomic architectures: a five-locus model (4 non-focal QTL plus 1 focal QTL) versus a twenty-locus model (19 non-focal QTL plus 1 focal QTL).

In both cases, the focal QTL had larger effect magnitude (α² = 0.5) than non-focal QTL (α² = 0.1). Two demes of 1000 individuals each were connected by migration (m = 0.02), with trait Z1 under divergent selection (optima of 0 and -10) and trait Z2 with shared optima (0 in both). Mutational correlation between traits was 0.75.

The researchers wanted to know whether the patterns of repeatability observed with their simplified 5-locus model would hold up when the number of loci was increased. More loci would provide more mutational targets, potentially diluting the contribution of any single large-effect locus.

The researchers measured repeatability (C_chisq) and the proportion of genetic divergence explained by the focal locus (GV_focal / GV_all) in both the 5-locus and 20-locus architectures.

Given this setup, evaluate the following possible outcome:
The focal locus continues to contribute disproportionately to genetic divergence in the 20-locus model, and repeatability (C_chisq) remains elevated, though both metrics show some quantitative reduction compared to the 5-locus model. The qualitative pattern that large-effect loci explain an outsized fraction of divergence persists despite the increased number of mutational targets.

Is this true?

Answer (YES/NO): YES